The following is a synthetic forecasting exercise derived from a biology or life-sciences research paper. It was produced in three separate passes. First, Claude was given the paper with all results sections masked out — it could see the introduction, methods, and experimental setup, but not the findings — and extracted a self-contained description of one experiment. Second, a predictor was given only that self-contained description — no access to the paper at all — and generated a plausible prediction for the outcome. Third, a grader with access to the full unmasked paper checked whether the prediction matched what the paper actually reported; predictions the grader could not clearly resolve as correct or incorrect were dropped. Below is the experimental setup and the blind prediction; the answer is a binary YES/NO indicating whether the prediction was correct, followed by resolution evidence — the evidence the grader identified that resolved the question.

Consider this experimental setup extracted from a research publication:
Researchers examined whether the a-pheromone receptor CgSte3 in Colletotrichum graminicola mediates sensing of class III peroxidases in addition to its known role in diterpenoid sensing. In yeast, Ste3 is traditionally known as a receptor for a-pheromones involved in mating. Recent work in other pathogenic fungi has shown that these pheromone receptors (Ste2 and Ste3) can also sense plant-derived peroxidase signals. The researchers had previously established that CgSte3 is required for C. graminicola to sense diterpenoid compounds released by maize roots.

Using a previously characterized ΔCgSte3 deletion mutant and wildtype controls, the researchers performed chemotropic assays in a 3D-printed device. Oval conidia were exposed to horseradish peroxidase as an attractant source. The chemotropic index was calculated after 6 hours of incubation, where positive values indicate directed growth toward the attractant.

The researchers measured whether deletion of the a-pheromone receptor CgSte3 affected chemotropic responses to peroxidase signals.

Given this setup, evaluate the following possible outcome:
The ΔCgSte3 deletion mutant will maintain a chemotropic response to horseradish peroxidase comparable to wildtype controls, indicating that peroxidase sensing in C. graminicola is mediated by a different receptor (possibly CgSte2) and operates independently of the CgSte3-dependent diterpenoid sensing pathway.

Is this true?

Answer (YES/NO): NO